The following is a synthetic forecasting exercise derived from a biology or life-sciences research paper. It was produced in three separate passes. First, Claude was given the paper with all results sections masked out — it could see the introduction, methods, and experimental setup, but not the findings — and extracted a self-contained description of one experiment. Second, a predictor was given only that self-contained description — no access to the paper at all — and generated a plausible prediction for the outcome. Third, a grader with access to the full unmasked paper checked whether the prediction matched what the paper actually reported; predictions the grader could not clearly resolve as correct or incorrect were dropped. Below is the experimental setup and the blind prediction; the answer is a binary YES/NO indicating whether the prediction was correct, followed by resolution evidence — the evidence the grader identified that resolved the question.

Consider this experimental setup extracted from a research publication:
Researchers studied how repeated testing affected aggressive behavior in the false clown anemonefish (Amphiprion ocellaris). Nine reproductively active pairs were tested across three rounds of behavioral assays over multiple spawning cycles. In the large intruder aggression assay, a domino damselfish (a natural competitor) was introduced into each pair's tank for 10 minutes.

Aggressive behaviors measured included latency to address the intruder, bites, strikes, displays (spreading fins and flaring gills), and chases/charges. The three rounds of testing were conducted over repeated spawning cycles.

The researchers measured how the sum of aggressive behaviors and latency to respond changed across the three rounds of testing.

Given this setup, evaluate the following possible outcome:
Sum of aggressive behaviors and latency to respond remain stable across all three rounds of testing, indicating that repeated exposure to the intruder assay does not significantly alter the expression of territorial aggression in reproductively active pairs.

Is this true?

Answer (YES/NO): NO